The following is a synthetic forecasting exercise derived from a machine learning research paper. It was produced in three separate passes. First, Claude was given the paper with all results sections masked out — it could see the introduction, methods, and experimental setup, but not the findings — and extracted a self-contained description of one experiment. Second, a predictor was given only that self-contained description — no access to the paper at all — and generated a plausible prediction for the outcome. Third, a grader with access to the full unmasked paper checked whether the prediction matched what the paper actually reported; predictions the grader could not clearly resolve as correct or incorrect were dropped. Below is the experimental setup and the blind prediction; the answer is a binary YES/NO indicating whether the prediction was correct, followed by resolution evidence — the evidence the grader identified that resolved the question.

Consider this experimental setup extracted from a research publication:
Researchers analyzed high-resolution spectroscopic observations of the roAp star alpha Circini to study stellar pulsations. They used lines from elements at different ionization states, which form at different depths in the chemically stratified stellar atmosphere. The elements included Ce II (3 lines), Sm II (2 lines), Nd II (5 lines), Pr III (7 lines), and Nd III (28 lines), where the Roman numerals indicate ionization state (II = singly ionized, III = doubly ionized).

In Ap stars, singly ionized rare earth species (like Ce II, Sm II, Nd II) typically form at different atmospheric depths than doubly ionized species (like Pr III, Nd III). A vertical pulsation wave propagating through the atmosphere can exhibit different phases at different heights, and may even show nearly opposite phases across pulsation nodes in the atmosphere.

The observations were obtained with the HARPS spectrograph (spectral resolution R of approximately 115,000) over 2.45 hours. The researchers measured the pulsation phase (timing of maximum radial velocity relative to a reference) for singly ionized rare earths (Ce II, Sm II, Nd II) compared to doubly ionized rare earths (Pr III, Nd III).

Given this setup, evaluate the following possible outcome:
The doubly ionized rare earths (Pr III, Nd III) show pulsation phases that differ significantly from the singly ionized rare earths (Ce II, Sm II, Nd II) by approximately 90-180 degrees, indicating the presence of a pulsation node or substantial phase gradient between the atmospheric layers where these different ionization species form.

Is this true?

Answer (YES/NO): NO